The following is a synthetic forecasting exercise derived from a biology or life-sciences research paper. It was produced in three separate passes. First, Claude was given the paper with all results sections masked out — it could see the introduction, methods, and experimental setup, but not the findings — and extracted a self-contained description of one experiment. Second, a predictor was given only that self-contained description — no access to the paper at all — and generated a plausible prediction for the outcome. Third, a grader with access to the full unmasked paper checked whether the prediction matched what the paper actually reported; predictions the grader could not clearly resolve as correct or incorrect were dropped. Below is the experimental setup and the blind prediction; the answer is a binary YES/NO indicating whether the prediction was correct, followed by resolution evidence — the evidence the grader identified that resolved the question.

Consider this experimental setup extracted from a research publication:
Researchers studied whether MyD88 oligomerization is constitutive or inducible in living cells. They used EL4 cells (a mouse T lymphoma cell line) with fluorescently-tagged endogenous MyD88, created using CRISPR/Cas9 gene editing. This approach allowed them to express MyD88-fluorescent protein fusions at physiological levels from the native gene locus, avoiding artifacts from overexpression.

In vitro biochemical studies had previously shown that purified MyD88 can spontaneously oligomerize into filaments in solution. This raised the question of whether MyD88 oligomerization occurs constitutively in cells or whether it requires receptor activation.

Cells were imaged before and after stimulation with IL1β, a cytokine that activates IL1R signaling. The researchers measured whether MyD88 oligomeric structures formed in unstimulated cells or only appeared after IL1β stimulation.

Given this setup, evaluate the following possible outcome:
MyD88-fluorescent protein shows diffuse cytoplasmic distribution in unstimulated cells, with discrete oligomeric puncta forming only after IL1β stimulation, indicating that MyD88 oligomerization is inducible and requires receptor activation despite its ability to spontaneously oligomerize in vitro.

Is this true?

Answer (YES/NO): YES